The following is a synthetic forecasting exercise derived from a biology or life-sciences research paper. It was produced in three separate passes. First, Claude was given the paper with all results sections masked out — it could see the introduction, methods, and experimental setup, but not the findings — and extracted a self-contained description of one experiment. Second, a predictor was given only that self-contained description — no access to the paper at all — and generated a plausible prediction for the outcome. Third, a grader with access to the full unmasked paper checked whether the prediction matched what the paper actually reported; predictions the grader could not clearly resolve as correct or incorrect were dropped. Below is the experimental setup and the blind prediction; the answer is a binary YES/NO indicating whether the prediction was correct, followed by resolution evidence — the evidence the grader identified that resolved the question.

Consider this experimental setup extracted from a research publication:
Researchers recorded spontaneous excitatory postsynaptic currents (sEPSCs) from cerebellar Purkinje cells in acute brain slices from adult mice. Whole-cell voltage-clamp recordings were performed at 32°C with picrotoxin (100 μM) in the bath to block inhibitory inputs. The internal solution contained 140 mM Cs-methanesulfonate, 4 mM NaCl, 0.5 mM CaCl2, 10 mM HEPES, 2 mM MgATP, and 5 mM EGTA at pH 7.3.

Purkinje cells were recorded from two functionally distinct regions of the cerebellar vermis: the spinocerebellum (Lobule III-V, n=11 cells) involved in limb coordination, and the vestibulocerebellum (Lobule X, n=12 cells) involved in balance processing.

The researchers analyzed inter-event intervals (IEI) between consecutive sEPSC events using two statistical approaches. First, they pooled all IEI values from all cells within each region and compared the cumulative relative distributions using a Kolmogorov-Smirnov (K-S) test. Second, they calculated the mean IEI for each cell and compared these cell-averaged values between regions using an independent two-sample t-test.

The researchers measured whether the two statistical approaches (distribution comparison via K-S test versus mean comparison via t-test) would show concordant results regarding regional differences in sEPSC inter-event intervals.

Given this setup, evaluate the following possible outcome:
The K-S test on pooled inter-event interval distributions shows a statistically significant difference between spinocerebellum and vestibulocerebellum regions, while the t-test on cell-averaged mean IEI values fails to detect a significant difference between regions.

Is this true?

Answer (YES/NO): YES